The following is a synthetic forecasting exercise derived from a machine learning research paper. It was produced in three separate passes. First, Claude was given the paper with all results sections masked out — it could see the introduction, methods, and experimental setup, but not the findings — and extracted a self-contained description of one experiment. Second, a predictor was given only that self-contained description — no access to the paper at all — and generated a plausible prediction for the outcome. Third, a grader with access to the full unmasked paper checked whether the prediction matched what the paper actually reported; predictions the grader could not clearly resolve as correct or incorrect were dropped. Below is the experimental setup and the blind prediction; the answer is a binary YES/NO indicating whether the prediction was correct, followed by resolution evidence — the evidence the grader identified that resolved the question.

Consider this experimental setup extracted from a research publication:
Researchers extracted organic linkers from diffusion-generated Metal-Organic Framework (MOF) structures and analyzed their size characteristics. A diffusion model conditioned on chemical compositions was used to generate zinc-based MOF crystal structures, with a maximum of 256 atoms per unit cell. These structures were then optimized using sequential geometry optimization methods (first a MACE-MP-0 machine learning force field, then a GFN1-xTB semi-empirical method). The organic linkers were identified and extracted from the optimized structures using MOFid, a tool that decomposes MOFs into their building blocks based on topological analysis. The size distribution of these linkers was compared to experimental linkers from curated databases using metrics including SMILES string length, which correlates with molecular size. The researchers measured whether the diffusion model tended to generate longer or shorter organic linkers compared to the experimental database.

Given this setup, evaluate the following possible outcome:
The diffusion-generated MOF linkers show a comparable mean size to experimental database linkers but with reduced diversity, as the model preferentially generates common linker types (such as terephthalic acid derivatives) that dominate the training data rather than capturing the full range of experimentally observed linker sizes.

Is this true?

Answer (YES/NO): NO